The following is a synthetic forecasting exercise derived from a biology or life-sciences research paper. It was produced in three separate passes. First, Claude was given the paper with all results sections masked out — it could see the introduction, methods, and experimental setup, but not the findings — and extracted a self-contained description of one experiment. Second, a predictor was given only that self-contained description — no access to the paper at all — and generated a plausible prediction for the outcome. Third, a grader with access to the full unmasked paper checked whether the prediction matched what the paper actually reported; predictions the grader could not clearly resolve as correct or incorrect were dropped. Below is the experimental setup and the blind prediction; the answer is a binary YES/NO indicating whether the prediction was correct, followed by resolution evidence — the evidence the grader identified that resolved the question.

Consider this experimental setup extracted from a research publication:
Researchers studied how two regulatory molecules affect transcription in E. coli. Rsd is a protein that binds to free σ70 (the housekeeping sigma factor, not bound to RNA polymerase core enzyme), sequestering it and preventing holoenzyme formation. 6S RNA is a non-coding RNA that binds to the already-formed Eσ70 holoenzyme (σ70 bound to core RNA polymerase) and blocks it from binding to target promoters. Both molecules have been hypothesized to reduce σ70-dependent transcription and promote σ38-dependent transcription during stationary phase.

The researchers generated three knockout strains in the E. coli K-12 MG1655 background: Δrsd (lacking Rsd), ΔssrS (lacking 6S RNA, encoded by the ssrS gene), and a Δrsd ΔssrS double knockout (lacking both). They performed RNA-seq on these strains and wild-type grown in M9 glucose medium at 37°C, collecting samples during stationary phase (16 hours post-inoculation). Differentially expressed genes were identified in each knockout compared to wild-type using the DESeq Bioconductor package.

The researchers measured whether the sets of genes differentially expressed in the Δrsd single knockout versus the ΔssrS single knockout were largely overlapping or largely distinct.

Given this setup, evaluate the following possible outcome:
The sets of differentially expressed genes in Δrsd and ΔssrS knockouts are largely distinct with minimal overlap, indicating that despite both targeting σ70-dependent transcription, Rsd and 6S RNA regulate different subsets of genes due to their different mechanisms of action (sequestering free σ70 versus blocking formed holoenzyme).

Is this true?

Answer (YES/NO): YES